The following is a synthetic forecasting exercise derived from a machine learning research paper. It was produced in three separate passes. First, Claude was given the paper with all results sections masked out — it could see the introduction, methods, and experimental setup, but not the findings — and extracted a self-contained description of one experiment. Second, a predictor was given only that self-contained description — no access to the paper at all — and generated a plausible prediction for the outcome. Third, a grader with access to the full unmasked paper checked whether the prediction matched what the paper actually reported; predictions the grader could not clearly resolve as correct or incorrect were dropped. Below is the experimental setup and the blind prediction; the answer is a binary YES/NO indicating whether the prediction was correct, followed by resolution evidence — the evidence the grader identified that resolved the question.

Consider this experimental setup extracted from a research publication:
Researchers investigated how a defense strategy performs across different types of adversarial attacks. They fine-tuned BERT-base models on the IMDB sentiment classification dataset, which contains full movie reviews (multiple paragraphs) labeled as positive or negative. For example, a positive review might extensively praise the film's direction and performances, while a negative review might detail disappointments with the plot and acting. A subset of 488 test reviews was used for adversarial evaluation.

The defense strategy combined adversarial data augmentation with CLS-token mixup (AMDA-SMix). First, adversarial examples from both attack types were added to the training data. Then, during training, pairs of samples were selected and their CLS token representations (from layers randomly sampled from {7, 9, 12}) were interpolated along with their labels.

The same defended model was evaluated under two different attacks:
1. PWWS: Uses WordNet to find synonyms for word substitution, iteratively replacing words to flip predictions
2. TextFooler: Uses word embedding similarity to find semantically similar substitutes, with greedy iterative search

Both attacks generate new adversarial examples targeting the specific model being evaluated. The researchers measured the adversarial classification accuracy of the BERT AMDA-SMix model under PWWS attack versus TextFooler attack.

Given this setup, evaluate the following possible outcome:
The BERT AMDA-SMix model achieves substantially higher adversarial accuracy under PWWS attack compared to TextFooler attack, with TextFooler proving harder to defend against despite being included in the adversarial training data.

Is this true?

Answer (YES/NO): YES